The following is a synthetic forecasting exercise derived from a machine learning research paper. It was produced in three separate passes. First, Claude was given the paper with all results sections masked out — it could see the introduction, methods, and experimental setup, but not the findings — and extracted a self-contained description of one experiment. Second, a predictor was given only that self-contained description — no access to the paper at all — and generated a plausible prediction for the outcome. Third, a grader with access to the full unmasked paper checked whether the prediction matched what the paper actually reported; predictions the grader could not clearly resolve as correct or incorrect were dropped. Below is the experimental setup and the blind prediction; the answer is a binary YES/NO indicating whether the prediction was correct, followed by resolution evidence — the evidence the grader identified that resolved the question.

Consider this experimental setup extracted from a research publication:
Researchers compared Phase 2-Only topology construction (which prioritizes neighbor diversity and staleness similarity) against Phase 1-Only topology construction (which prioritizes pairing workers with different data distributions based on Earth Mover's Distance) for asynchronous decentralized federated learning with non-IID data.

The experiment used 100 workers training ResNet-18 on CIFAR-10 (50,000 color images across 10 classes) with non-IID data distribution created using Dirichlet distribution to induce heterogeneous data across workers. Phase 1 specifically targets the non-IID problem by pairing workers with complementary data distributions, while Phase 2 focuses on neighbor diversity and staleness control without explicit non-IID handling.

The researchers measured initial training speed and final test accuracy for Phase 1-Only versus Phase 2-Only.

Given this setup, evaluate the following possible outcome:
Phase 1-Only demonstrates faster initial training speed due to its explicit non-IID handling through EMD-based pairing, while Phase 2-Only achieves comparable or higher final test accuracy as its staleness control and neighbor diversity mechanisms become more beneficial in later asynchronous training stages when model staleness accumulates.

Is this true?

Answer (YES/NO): YES